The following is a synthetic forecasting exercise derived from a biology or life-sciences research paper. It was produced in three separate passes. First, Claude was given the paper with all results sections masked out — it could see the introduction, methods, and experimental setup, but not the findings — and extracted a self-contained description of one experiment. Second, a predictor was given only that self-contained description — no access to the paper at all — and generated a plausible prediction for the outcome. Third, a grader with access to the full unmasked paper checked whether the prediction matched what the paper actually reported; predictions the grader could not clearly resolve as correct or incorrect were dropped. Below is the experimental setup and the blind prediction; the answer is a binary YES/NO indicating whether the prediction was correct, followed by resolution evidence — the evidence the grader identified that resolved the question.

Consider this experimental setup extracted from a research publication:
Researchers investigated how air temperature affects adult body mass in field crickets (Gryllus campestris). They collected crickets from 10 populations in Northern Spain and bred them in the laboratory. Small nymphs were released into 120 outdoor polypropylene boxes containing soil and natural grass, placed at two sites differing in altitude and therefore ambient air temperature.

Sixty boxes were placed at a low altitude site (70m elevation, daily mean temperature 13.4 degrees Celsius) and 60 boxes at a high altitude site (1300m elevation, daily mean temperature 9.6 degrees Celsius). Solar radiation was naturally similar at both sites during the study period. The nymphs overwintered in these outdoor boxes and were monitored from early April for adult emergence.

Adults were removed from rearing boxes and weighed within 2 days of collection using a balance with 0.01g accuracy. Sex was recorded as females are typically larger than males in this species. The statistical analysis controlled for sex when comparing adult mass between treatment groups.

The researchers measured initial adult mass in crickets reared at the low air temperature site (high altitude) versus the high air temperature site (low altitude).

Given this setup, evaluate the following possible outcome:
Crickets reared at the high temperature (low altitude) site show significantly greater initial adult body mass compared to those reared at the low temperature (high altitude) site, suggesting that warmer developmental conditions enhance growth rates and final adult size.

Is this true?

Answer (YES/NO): YES